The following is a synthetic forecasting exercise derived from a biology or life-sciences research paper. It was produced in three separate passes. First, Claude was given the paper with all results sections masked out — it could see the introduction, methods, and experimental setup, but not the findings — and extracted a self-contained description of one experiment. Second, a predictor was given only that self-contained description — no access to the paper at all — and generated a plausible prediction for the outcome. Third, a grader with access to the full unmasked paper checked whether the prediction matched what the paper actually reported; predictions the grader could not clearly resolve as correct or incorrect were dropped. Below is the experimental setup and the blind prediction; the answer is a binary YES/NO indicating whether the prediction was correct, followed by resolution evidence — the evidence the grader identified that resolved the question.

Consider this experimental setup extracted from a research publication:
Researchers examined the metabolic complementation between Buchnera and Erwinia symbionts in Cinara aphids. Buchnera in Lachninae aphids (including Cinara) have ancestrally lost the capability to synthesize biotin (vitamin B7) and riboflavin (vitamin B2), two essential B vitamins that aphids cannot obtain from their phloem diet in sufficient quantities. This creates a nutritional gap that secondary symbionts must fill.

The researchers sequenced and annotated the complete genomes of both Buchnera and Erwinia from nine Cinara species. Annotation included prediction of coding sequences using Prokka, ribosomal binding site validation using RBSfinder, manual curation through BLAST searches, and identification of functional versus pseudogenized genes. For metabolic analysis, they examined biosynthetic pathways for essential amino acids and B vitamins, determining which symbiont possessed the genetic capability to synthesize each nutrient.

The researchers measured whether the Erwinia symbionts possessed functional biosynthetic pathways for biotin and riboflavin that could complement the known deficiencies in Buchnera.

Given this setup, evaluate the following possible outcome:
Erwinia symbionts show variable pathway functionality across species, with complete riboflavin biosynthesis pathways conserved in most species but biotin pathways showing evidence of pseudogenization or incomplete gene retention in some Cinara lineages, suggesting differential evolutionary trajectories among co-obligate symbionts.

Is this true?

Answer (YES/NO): NO